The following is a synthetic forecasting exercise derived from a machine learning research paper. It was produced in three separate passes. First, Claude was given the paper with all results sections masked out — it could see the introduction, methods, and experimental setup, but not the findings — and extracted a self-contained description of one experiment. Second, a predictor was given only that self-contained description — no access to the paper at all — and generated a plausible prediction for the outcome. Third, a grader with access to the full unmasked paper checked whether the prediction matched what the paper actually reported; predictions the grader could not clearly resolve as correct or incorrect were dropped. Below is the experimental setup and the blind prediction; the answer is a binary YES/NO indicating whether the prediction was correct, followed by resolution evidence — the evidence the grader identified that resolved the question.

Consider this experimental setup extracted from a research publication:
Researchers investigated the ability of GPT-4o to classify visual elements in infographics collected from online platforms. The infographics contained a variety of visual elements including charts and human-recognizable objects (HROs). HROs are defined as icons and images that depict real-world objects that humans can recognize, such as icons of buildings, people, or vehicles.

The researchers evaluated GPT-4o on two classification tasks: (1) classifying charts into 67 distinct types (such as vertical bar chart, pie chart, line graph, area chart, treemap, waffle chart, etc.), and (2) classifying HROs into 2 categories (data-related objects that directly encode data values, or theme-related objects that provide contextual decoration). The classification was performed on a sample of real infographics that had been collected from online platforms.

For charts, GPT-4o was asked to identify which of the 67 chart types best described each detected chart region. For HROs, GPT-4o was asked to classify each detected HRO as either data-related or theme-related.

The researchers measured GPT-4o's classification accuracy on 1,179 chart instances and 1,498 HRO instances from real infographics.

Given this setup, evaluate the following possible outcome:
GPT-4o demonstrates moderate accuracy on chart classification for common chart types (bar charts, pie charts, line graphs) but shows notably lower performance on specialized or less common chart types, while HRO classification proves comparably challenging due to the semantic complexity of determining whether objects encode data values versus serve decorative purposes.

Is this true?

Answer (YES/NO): NO